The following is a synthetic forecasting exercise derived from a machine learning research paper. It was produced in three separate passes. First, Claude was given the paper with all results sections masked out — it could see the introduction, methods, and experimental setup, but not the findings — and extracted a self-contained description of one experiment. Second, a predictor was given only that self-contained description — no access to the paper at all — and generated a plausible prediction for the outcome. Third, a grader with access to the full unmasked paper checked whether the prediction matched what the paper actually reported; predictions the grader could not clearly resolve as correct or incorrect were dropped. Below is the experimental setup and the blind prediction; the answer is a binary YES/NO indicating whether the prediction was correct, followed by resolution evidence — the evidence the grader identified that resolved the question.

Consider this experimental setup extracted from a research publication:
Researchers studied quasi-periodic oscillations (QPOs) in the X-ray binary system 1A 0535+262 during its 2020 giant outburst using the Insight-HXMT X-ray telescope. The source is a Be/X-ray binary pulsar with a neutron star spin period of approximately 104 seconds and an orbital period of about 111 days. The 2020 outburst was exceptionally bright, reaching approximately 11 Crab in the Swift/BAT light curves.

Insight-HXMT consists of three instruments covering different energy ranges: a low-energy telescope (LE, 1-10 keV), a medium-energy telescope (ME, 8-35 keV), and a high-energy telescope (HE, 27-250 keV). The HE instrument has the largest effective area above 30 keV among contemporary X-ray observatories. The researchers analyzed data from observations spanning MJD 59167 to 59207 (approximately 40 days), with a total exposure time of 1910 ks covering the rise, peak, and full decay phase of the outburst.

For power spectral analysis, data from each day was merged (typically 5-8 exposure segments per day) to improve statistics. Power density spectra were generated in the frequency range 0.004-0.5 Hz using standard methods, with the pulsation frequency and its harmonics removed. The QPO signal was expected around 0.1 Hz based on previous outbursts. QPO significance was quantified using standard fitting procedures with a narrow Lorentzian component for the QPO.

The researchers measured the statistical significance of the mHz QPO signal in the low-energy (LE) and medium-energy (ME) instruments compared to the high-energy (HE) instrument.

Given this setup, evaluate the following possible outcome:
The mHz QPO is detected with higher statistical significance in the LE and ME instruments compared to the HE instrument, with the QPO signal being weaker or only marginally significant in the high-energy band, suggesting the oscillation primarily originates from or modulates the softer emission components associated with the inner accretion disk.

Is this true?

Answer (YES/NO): NO